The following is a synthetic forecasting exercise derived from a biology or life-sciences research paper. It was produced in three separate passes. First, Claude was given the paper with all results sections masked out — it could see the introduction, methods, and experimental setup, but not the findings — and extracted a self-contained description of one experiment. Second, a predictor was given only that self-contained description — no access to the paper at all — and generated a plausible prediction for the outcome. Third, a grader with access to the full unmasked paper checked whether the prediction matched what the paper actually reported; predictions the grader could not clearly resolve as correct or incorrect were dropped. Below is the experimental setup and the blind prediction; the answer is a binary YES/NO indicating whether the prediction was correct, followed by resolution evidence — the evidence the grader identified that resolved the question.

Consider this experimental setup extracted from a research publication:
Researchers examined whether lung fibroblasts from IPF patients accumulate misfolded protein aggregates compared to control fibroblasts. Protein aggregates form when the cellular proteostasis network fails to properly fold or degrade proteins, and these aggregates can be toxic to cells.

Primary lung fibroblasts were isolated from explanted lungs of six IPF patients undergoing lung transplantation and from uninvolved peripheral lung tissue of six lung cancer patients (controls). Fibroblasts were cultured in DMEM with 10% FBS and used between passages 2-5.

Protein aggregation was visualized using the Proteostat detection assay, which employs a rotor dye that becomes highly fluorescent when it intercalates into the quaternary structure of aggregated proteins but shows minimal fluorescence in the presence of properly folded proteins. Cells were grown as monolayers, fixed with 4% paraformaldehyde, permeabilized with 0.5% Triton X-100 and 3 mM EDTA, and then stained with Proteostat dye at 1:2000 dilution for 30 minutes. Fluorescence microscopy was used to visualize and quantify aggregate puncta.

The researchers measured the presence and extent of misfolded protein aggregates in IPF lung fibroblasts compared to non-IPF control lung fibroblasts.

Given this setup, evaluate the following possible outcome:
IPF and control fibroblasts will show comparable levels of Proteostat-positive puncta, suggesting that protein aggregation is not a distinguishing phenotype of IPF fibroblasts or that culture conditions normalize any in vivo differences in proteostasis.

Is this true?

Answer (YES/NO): NO